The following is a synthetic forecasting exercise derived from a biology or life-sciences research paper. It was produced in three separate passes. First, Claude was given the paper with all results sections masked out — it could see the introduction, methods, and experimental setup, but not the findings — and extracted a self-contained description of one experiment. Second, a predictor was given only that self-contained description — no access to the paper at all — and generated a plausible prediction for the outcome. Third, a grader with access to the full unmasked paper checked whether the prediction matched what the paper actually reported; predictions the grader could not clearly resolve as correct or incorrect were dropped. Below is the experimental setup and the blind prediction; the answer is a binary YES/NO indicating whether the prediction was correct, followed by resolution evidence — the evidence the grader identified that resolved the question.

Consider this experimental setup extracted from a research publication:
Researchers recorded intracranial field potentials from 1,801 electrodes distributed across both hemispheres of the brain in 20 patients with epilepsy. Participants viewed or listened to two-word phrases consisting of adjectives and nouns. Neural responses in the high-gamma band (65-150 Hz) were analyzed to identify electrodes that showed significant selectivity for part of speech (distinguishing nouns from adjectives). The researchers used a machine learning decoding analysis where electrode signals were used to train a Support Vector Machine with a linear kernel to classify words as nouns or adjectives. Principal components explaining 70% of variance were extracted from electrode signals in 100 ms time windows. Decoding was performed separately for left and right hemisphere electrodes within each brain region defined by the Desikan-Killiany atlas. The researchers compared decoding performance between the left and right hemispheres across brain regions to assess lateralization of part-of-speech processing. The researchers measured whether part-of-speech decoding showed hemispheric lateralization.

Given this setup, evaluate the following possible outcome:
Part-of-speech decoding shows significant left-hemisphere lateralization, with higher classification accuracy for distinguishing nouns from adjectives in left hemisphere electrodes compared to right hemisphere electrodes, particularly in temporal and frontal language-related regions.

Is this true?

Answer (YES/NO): YES